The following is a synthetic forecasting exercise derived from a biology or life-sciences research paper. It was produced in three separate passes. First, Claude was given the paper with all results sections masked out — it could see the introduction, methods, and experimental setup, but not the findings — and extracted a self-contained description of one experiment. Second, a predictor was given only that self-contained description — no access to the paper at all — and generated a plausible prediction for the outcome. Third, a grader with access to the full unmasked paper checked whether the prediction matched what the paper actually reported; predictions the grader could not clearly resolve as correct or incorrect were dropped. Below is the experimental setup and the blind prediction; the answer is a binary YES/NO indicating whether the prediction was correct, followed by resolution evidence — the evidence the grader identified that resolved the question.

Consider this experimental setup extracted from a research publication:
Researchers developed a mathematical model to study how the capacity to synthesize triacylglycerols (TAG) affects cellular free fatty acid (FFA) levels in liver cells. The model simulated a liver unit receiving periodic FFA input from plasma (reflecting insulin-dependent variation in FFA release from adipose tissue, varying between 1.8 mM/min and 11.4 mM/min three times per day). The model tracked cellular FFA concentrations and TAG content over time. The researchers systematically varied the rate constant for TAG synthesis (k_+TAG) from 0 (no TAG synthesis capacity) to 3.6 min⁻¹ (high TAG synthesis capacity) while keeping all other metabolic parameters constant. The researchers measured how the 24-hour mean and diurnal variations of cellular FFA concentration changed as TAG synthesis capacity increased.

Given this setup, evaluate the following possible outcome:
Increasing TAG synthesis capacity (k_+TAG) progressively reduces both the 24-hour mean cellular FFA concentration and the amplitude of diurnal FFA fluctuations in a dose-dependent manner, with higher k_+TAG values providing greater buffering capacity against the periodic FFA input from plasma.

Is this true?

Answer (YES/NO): YES